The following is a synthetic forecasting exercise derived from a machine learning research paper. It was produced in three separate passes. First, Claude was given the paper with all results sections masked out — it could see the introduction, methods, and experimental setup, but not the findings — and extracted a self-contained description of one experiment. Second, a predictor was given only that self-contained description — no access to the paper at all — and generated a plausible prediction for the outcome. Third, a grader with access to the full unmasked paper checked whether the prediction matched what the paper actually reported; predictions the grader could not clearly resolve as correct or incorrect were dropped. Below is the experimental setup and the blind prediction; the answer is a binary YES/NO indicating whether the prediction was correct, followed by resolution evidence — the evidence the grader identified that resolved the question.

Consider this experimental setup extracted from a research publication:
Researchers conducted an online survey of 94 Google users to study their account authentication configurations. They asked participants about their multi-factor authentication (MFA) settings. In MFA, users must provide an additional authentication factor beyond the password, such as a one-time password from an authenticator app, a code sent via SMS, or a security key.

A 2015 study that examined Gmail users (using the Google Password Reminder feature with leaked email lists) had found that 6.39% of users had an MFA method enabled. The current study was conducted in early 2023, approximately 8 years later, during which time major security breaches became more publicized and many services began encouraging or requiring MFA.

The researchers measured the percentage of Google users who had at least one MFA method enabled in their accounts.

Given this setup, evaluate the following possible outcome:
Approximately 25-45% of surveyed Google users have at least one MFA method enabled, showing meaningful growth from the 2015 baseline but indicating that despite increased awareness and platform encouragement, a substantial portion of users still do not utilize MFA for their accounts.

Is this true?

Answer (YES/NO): NO